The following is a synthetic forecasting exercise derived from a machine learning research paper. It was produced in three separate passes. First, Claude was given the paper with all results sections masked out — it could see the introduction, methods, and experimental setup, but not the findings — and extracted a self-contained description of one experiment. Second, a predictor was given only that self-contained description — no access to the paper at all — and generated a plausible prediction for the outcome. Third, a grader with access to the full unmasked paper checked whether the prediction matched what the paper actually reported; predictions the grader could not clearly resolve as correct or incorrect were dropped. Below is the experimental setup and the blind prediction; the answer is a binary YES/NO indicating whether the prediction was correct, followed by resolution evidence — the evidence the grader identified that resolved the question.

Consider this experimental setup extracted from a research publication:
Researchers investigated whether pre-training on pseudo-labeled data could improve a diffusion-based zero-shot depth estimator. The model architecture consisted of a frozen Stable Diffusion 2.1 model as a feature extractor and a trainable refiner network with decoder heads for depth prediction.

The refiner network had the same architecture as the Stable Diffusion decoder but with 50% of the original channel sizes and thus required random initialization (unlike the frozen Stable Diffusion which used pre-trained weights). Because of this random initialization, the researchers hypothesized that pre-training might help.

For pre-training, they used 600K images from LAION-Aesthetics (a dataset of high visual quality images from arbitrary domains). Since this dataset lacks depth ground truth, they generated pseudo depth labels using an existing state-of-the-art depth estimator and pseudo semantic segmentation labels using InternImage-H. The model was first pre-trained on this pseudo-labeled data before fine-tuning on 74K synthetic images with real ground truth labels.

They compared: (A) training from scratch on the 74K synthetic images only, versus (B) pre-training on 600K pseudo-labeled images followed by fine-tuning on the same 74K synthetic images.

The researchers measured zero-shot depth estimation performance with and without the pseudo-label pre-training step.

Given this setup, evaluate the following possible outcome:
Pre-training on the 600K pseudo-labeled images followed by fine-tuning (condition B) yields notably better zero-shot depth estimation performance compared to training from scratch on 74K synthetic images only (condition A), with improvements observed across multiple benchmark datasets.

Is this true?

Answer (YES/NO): NO